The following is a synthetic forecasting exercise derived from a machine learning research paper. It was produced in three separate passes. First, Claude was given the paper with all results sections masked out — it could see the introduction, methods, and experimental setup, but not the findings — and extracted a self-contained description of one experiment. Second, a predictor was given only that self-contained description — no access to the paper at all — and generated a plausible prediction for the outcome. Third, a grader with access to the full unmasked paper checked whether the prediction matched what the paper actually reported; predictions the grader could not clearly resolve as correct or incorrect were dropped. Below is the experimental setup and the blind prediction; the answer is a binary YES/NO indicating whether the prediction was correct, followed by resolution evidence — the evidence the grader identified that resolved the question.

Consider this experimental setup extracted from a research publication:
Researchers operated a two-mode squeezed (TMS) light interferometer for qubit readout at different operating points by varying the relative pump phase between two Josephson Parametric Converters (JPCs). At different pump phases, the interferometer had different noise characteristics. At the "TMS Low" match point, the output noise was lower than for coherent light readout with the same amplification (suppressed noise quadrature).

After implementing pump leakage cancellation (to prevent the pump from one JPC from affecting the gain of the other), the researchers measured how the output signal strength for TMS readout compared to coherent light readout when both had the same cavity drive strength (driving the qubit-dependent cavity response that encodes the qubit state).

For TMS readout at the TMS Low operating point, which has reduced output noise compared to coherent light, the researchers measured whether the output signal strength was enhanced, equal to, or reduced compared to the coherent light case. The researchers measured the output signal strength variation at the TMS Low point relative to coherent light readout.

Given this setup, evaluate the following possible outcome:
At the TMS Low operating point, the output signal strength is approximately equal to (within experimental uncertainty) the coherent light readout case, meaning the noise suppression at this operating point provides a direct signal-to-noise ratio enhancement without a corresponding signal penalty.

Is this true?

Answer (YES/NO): NO